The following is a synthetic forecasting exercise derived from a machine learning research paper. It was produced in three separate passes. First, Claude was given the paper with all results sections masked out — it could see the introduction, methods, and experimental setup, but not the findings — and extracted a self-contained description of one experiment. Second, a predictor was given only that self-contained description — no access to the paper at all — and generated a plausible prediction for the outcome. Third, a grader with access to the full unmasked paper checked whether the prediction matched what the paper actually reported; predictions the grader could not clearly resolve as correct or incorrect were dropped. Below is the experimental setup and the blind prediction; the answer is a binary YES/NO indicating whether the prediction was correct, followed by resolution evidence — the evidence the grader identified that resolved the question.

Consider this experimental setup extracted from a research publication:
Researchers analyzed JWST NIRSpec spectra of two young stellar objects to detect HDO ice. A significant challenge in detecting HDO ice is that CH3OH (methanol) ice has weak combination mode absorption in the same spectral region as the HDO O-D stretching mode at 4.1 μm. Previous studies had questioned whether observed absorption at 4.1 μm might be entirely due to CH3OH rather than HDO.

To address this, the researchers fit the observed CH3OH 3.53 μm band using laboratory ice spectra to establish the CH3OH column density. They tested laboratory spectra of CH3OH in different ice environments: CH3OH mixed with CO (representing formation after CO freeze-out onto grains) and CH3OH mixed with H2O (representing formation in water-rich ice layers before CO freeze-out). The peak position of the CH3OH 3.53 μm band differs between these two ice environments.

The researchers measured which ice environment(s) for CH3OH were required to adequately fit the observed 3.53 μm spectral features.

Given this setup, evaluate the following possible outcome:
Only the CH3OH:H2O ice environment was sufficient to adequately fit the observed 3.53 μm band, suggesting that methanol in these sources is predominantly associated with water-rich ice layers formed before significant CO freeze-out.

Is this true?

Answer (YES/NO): NO